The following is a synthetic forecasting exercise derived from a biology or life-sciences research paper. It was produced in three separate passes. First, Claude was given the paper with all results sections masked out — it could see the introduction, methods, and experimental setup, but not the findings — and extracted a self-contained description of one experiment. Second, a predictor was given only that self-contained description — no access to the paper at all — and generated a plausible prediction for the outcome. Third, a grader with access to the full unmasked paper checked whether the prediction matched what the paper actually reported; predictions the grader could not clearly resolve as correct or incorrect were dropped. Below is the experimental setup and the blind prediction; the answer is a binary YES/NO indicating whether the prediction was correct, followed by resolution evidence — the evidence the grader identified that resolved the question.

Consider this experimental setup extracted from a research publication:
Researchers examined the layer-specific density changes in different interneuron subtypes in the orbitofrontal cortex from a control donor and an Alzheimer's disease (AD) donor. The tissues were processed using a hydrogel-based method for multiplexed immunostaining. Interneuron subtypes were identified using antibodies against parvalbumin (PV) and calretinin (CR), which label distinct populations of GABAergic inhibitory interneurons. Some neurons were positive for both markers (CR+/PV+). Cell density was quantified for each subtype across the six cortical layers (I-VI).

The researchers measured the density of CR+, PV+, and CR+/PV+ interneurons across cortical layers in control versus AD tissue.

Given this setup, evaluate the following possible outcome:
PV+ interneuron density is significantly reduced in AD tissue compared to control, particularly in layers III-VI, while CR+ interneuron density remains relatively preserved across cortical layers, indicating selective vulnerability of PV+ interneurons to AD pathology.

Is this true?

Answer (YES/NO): NO